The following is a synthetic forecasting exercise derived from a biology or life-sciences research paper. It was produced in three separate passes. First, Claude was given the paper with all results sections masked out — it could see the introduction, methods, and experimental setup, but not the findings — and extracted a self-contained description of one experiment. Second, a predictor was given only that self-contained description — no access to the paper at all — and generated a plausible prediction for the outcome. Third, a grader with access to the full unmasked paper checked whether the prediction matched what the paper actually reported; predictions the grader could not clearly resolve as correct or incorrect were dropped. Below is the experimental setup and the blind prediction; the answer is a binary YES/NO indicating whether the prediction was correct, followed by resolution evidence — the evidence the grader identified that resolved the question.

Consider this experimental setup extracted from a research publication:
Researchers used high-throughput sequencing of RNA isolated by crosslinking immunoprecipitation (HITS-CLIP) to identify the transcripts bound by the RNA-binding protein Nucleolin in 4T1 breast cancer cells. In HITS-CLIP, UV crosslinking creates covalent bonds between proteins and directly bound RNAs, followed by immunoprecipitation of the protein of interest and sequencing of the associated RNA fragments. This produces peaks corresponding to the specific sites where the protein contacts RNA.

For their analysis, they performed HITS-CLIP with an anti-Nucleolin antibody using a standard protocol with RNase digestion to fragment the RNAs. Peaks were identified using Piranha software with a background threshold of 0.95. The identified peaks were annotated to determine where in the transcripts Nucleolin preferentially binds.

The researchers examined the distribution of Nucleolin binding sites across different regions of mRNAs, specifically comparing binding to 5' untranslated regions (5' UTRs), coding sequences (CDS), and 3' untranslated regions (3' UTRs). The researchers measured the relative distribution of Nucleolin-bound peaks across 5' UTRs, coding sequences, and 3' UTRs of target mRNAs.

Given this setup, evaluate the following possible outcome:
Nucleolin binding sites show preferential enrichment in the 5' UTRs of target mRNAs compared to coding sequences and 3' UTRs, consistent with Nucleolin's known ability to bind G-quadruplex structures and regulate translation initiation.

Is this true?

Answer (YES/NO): YES